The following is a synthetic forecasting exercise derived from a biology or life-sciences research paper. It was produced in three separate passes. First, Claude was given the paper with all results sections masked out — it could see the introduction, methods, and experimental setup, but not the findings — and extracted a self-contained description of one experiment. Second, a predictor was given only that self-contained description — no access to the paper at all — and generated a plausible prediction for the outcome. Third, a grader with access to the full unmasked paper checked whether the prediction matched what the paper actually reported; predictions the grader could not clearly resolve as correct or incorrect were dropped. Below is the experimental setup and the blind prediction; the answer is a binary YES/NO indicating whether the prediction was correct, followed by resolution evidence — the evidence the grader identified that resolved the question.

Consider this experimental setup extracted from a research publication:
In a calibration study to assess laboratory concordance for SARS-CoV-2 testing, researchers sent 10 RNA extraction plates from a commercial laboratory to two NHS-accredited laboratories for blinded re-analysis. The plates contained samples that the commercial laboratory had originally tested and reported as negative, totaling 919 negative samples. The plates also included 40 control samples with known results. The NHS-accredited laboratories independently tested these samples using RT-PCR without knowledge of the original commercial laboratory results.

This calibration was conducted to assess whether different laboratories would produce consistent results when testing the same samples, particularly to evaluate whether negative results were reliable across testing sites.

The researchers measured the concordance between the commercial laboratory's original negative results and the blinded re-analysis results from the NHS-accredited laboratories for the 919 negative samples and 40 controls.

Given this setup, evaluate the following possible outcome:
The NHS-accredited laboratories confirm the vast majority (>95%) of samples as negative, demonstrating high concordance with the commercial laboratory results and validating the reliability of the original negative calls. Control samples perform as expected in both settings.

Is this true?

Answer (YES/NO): YES